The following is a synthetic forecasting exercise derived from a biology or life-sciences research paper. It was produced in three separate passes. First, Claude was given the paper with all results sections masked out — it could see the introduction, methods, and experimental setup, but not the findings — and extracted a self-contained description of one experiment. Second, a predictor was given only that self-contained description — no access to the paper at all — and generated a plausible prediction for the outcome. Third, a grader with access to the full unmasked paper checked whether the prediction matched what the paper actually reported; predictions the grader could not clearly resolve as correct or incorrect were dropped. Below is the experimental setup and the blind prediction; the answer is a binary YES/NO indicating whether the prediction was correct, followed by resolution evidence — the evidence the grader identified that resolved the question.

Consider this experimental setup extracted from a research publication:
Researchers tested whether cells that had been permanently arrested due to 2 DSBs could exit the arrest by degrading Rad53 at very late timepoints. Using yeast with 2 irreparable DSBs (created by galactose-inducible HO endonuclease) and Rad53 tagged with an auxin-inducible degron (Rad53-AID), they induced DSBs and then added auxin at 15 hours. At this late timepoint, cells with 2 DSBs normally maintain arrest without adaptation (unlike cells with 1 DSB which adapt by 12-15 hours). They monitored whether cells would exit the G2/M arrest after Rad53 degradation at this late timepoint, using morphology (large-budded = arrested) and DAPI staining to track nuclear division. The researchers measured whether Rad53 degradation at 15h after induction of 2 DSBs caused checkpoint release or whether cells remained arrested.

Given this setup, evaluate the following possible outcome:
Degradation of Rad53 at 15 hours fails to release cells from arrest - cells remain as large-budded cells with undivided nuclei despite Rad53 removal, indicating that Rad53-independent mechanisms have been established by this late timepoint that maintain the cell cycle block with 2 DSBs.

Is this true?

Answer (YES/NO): YES